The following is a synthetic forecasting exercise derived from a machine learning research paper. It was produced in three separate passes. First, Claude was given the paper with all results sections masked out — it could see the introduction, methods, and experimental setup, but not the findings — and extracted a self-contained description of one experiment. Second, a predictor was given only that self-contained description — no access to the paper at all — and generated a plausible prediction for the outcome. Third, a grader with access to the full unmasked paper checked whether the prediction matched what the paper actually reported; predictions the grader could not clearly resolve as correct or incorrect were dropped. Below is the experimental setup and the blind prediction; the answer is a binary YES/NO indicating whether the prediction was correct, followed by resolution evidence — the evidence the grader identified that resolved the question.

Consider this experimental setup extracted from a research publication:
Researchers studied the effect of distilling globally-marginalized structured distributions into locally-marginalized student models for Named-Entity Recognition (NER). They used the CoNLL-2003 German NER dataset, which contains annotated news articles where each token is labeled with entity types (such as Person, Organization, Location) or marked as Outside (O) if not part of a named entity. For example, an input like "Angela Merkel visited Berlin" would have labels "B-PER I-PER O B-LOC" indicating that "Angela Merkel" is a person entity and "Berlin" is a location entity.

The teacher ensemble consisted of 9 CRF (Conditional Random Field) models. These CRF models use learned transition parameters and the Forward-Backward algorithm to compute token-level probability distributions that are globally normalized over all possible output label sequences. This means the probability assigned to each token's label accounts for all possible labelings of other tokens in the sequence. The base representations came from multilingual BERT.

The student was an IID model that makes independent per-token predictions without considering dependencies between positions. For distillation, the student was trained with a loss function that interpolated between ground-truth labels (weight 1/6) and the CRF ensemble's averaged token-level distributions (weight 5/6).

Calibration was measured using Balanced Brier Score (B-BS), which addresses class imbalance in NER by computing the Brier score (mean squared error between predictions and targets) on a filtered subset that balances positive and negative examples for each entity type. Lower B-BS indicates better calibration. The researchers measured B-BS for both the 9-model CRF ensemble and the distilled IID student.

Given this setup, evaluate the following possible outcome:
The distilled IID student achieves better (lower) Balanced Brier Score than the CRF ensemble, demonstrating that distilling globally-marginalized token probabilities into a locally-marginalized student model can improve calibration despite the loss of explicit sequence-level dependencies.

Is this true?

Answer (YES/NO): YES